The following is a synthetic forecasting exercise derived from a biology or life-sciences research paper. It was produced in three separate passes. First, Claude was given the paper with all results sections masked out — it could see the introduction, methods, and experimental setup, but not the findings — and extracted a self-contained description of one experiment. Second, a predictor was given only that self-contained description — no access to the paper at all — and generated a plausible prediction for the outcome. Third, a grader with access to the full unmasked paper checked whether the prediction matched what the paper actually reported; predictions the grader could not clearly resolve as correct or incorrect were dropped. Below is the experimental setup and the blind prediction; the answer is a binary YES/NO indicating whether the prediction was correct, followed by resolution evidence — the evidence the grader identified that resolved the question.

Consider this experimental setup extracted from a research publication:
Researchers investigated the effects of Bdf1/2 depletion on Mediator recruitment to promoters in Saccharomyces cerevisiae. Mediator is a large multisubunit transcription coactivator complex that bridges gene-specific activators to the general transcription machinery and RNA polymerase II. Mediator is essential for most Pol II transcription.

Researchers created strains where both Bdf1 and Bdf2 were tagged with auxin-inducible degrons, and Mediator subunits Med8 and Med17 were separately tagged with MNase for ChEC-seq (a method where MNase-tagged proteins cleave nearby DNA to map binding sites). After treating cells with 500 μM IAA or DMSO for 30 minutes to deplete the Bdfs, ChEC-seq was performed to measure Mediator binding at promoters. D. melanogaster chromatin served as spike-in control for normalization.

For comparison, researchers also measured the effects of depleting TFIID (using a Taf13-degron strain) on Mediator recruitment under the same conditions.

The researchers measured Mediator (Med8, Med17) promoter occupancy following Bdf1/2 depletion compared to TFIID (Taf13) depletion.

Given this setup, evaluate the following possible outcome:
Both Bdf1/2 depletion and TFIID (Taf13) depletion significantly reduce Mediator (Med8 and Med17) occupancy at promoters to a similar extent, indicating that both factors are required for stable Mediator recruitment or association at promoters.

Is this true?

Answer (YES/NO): NO